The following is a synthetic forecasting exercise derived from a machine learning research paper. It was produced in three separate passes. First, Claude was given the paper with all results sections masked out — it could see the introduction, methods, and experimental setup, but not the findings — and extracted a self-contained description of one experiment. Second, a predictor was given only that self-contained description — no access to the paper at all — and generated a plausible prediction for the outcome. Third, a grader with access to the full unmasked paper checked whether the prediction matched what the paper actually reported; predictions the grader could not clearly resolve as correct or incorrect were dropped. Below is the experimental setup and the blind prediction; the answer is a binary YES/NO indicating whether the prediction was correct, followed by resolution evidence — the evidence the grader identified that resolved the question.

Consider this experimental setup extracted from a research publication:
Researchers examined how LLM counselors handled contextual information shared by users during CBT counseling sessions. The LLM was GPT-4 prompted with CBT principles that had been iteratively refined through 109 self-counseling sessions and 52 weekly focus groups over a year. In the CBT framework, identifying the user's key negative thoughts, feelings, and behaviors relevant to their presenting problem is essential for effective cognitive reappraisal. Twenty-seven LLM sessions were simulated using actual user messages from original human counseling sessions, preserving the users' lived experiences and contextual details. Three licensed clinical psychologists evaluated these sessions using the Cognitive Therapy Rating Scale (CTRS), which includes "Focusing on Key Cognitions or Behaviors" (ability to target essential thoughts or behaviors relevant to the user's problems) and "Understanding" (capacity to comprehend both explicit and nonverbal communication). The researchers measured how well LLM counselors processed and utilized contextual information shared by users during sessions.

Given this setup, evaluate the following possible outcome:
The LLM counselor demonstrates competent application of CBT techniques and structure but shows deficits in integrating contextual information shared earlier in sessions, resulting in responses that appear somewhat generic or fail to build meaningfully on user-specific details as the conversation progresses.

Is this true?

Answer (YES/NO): NO